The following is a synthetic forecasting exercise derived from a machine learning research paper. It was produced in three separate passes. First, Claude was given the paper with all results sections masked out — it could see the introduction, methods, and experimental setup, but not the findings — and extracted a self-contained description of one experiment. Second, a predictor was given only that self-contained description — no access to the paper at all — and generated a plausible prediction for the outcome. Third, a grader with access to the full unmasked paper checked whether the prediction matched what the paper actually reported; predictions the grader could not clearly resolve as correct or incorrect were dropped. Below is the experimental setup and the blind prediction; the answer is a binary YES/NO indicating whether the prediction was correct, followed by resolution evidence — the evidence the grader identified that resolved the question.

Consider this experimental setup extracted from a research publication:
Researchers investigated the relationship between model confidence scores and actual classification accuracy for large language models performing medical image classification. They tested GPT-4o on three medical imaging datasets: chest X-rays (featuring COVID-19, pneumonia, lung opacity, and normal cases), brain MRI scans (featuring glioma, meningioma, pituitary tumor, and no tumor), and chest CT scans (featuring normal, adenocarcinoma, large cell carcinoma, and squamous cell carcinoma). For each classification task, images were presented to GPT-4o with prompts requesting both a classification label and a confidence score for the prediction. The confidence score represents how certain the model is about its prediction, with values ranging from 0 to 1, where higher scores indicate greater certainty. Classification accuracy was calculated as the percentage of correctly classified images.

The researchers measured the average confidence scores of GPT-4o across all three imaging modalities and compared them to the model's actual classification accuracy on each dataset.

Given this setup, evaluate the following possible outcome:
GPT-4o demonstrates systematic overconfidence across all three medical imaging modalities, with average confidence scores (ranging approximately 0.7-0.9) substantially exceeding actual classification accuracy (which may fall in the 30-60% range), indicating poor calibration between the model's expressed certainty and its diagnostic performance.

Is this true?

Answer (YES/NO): NO